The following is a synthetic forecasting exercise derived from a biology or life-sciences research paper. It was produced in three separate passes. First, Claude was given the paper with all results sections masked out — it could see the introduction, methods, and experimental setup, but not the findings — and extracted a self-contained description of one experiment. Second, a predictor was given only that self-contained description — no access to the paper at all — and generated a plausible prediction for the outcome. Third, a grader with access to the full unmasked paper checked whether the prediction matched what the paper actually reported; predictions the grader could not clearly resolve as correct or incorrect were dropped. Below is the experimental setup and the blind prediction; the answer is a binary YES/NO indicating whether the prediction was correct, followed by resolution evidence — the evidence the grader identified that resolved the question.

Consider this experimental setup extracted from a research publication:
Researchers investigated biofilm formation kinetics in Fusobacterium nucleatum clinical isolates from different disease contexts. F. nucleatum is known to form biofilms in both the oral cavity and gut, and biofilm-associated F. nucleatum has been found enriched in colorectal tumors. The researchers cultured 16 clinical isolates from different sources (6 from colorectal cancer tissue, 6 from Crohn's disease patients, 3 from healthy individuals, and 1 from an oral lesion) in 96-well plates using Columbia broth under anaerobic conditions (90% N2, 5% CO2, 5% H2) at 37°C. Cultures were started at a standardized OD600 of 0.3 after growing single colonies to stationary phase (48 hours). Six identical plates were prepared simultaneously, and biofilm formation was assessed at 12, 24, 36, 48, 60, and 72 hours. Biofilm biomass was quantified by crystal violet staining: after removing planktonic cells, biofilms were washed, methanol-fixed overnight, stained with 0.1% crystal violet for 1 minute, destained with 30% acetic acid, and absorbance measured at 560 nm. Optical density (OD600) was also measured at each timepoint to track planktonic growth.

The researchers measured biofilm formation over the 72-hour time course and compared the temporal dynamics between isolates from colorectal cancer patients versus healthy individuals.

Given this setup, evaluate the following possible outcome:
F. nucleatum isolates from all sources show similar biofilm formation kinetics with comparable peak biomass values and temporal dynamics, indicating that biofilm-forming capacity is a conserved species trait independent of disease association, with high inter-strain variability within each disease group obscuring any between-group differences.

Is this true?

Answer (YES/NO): NO